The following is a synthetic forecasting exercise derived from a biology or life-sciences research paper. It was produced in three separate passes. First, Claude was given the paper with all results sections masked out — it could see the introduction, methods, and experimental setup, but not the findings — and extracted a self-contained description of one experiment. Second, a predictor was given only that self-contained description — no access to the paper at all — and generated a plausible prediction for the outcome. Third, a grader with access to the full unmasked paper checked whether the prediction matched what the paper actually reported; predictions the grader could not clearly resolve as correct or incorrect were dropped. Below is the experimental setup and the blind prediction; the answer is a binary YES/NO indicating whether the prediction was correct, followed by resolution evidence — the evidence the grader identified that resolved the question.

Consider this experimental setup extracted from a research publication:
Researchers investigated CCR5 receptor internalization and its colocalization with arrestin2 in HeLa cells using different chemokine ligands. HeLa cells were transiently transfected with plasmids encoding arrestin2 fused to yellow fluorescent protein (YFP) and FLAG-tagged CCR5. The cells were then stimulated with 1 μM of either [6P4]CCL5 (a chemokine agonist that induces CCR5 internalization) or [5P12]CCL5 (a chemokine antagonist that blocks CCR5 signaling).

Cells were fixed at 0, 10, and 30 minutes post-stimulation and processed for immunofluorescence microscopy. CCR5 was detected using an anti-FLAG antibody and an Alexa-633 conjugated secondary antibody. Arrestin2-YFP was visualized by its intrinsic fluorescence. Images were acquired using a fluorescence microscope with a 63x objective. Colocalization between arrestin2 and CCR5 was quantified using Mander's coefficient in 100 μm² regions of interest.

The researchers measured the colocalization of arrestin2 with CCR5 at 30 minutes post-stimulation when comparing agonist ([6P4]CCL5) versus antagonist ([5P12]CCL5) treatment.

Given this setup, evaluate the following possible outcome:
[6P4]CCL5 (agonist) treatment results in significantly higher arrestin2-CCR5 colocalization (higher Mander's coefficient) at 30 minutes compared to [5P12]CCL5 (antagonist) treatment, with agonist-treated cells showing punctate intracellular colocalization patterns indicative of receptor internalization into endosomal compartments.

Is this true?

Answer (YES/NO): YES